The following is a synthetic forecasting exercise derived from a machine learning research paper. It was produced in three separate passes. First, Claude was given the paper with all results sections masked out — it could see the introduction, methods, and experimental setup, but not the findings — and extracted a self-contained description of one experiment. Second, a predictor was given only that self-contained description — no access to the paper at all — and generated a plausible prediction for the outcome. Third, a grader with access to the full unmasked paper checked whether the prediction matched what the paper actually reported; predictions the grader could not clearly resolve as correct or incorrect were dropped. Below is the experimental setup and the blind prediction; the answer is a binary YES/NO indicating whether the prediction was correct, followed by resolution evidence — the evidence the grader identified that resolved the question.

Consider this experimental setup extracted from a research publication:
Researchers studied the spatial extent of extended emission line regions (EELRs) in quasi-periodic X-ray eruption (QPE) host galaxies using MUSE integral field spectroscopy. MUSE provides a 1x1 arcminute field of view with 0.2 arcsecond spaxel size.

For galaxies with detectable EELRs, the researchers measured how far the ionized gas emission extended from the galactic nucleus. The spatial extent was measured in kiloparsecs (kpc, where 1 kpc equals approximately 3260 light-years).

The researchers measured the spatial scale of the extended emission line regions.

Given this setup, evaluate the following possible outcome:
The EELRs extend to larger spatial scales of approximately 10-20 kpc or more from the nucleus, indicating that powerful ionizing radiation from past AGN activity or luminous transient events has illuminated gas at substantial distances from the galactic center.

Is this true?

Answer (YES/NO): NO